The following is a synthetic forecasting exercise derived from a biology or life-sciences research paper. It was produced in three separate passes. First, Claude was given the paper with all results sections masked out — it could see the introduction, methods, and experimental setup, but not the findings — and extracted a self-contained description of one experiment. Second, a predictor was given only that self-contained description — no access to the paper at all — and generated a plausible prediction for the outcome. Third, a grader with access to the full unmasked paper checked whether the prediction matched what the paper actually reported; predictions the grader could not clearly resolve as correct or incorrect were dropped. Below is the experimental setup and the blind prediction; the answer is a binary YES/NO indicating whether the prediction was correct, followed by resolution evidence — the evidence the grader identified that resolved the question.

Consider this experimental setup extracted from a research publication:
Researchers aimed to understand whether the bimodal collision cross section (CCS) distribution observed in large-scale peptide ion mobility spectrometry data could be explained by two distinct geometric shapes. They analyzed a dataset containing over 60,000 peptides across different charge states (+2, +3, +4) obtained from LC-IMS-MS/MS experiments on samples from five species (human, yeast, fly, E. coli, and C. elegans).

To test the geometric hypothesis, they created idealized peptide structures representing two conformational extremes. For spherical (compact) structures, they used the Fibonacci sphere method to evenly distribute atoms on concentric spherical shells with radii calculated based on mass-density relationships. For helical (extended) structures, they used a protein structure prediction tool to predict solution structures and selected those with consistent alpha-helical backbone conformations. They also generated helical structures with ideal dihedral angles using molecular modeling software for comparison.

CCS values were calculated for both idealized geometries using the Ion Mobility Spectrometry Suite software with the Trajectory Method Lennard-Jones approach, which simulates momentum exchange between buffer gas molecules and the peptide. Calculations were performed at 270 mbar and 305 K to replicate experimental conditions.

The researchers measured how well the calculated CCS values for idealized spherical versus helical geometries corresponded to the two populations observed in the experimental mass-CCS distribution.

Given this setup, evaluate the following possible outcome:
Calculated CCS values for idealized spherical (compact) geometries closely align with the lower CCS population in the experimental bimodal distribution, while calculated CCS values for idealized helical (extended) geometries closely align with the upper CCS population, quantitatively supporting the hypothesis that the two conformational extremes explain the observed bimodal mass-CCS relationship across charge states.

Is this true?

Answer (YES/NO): NO